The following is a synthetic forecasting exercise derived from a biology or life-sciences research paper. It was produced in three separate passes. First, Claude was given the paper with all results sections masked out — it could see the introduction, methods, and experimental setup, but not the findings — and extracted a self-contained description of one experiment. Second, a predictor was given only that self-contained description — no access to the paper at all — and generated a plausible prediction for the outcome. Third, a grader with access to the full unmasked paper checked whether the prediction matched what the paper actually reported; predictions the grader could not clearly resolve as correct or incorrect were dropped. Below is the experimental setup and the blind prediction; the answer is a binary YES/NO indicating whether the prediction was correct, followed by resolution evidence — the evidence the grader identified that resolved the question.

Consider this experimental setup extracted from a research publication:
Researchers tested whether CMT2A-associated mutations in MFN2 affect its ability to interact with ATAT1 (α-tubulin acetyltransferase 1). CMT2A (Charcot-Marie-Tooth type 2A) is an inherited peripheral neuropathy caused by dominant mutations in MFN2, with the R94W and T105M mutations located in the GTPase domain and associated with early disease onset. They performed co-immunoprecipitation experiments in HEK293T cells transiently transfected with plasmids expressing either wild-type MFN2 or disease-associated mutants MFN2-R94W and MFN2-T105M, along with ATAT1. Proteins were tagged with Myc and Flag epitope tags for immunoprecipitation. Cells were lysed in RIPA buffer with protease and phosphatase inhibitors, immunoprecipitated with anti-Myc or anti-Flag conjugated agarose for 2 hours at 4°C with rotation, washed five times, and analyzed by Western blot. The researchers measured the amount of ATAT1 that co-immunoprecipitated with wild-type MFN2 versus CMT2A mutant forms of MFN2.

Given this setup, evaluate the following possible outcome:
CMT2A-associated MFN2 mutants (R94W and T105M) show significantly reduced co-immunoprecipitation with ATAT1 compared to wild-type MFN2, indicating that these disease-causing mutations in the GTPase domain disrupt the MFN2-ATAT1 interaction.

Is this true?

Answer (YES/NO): NO